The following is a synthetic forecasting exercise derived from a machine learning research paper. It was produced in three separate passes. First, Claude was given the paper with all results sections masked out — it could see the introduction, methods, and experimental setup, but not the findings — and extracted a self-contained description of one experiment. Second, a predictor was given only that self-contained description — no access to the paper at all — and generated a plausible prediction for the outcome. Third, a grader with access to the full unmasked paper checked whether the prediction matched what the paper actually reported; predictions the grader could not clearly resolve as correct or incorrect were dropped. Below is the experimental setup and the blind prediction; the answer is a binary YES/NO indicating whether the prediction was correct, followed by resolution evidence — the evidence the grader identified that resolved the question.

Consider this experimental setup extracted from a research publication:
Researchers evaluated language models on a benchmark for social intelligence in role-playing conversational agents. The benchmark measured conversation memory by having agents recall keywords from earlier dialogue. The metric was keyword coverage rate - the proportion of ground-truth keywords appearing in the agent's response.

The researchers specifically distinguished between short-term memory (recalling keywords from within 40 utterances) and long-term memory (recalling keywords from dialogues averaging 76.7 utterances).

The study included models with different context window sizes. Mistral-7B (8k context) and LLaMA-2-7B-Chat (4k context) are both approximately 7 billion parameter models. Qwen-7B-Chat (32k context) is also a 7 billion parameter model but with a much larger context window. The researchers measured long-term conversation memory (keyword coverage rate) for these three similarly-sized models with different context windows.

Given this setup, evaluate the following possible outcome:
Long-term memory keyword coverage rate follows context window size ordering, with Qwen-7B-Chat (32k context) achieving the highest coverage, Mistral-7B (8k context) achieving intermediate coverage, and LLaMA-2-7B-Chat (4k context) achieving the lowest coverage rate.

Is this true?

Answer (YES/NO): YES